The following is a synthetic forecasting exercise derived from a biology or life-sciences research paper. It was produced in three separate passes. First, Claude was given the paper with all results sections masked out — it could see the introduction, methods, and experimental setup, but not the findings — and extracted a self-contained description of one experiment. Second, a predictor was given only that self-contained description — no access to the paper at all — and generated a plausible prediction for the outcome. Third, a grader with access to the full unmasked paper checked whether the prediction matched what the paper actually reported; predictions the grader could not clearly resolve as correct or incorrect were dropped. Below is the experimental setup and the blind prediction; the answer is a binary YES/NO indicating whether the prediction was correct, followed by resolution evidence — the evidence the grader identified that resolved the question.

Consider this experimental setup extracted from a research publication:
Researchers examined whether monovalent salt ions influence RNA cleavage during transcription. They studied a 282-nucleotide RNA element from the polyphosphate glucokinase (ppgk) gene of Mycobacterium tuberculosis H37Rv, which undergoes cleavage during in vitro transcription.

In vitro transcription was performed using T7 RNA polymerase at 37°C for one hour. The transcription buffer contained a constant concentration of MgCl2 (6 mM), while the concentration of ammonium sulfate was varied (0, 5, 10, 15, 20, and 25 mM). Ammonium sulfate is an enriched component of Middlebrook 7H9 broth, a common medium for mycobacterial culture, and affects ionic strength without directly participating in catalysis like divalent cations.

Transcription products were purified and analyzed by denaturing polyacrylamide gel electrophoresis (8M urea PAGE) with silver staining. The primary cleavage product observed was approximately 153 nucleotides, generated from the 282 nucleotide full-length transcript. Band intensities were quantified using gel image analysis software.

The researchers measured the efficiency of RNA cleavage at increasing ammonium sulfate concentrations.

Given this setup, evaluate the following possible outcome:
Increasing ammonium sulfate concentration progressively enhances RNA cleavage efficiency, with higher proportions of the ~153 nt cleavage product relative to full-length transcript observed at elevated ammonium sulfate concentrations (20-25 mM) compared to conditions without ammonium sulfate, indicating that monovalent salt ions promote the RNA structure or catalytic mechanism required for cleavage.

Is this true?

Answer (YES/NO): NO